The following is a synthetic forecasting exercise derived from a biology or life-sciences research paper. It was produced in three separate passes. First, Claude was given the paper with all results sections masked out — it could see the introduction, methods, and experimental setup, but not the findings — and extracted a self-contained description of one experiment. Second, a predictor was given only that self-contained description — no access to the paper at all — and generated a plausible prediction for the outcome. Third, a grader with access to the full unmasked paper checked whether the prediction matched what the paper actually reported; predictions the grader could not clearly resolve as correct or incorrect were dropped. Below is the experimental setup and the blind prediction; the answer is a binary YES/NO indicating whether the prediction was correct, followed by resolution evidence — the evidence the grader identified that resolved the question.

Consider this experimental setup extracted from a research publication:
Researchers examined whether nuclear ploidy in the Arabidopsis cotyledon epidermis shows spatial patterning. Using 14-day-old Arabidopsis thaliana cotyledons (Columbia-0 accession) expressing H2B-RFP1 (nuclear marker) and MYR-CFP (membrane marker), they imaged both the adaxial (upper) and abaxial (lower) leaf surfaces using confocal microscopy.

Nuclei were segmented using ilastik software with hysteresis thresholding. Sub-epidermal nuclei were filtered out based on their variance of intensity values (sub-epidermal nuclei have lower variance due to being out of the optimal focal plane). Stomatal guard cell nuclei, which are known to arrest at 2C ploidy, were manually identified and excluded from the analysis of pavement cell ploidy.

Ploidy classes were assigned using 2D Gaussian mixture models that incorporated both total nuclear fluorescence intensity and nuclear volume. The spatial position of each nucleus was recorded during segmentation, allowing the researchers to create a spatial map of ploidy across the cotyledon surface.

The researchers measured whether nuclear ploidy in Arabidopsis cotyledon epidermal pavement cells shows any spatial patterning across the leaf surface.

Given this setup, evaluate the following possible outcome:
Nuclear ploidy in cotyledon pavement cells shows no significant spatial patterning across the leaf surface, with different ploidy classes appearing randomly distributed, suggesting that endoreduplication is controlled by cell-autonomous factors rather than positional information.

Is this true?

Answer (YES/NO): NO